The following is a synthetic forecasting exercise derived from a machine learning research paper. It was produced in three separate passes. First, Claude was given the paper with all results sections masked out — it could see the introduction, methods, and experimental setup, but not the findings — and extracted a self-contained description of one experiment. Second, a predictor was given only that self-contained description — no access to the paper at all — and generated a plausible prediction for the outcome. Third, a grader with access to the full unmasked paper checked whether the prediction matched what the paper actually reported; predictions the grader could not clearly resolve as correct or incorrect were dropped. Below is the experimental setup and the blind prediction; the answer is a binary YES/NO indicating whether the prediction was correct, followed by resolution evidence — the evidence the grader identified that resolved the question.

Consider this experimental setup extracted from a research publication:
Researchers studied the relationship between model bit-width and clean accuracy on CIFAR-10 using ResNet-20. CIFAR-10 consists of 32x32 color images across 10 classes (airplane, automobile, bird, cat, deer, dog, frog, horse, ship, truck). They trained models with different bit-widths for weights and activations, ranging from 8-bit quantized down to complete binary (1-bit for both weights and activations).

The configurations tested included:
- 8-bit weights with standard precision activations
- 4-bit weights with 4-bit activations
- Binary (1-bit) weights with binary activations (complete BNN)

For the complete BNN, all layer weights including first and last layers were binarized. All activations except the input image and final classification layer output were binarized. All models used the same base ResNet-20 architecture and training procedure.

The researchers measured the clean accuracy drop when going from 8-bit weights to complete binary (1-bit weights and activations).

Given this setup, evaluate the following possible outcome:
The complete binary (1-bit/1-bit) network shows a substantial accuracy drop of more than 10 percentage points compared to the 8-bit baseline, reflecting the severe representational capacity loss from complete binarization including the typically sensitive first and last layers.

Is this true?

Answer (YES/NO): YES